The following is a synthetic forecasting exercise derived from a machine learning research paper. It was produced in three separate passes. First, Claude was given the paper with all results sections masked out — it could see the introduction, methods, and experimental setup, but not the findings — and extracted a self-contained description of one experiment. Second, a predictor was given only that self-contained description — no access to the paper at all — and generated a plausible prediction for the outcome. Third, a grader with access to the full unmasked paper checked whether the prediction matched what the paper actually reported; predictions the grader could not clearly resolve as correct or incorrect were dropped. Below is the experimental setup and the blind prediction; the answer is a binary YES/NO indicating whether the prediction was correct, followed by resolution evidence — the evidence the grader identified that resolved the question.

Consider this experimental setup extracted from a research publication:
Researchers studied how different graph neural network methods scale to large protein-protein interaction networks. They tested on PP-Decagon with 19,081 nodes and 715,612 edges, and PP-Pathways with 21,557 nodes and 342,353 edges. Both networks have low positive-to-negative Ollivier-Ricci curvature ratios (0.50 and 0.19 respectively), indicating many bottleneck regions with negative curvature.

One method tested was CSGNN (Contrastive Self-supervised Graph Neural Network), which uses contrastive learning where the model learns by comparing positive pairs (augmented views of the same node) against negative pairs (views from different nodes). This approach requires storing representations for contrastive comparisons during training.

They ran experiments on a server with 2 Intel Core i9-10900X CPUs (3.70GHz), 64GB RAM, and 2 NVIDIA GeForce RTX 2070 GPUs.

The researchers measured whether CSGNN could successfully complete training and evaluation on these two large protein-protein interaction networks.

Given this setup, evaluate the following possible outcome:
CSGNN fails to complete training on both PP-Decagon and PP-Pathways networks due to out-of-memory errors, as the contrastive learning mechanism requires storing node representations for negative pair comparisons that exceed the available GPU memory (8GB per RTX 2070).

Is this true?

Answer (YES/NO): YES